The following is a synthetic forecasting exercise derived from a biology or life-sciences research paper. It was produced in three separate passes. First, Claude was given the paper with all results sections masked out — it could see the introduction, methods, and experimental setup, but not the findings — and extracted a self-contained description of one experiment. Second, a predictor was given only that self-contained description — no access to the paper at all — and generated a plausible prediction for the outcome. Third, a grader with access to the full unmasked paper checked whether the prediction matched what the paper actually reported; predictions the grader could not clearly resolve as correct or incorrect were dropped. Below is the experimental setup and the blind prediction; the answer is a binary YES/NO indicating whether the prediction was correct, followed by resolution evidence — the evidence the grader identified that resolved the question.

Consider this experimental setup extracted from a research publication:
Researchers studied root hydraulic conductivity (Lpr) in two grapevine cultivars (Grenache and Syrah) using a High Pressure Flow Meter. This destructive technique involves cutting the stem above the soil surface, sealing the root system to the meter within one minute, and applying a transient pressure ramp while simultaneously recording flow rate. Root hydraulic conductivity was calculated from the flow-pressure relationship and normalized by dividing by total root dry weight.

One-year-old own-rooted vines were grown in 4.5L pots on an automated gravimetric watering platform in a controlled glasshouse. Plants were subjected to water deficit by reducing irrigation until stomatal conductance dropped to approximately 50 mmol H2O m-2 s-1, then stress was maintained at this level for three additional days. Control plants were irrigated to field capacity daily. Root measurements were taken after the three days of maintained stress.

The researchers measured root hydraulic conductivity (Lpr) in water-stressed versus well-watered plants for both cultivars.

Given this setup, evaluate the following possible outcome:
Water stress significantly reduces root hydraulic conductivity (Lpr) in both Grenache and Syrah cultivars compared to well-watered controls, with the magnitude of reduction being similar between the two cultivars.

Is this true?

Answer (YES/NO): NO